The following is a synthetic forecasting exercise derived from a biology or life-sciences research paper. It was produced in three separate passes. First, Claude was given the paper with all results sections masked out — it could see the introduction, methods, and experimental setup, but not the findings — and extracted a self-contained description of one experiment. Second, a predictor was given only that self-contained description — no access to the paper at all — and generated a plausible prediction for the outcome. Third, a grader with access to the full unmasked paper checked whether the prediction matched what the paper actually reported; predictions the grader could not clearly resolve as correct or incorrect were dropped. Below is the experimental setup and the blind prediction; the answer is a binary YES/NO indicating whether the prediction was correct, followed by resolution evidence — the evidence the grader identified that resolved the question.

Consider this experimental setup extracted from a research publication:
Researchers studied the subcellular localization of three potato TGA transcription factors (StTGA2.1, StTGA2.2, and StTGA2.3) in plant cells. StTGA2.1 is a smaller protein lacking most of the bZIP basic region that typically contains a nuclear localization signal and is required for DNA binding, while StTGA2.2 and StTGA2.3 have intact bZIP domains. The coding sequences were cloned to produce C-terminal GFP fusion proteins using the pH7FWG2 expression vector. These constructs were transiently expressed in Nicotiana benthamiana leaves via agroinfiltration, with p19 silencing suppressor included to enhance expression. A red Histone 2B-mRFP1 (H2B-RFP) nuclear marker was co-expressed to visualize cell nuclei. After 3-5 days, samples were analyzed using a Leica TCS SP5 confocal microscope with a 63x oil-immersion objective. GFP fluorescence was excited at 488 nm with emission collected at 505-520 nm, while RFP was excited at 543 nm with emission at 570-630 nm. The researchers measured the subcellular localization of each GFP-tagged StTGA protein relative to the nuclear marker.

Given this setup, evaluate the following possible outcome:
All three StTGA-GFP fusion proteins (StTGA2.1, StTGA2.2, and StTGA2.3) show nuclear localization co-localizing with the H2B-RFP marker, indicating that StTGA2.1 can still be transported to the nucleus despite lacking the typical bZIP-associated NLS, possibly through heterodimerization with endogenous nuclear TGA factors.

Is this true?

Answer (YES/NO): YES